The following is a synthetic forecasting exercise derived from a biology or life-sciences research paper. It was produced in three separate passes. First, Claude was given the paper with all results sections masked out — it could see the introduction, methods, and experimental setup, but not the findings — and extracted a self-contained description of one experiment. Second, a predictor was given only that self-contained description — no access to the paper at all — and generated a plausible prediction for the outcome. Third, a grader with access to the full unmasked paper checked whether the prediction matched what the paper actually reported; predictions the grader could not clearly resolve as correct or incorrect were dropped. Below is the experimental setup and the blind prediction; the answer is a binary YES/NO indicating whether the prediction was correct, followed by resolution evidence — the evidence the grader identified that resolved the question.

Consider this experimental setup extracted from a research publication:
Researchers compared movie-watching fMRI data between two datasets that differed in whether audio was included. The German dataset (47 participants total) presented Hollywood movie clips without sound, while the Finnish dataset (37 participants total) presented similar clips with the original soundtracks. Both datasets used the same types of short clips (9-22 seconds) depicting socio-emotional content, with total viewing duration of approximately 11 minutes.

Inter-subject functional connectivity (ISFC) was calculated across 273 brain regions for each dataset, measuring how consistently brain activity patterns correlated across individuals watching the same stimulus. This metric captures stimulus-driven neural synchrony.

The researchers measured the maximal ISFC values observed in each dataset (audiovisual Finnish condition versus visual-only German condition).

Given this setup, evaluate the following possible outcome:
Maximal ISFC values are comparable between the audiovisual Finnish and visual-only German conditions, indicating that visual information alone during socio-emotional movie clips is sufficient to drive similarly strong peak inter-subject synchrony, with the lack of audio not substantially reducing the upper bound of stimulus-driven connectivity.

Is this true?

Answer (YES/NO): NO